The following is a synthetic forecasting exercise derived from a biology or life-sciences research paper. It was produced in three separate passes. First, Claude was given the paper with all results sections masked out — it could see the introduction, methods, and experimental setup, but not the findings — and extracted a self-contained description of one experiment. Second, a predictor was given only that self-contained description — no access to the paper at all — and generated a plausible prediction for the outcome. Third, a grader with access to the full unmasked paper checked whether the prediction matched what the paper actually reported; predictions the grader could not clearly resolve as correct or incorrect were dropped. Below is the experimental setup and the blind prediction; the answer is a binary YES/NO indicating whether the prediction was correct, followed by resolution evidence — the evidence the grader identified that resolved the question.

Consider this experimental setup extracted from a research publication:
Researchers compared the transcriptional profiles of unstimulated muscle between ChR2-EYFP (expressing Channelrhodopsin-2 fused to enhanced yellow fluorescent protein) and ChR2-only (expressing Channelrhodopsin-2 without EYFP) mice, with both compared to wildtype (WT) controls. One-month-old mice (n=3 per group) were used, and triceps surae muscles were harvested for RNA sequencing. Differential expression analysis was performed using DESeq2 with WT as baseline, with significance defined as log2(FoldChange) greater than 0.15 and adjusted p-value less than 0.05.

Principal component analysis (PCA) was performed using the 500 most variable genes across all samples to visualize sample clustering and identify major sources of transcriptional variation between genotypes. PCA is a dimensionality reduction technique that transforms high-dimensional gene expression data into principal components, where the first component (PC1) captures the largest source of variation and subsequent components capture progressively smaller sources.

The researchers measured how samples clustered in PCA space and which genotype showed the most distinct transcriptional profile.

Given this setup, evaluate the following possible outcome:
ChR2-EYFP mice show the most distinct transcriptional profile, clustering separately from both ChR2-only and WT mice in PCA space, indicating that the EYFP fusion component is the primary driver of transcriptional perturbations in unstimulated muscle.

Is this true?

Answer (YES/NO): YES